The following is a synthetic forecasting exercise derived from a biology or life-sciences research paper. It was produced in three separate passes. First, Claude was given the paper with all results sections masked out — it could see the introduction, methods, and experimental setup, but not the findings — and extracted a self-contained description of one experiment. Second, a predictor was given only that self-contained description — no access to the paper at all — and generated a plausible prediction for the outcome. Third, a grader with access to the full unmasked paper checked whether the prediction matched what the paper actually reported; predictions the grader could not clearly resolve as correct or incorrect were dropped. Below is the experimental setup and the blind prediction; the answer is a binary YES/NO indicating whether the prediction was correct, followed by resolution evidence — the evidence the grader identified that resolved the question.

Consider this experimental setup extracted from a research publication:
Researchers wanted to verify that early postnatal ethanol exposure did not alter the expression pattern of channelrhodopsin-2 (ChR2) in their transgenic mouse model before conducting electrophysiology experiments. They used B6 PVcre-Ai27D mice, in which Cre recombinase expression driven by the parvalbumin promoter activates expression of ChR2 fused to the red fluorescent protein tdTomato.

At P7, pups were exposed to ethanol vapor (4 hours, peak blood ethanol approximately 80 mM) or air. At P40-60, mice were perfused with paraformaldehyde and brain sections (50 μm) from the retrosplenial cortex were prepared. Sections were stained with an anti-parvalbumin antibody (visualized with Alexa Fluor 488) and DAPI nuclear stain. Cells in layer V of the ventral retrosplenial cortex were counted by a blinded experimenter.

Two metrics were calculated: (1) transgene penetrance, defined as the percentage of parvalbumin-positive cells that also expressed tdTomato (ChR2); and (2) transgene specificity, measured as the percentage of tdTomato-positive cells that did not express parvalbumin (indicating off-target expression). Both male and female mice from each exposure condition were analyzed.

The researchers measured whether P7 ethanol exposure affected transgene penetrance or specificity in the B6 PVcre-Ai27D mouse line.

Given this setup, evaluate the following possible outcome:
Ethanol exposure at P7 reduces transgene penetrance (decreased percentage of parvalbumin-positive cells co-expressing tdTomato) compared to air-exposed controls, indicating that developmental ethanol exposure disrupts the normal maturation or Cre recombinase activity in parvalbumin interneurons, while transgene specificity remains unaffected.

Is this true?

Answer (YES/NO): NO